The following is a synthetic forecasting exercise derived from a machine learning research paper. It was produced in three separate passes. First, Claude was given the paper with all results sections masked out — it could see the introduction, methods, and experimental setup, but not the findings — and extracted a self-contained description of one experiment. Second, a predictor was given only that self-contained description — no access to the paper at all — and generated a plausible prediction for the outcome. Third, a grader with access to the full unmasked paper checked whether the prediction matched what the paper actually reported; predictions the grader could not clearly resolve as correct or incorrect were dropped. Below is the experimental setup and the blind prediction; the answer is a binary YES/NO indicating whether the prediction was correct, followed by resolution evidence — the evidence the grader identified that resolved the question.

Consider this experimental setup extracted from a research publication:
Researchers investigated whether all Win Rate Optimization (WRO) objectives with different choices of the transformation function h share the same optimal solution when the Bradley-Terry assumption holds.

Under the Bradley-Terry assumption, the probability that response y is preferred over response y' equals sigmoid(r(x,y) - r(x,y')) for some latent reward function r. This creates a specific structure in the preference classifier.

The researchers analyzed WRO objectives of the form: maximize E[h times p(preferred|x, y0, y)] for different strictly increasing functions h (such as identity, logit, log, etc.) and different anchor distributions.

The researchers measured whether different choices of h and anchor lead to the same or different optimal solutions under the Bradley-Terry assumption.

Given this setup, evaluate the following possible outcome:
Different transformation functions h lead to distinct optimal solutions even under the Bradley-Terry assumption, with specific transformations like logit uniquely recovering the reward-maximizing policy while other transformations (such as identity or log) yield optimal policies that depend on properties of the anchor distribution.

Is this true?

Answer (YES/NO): NO